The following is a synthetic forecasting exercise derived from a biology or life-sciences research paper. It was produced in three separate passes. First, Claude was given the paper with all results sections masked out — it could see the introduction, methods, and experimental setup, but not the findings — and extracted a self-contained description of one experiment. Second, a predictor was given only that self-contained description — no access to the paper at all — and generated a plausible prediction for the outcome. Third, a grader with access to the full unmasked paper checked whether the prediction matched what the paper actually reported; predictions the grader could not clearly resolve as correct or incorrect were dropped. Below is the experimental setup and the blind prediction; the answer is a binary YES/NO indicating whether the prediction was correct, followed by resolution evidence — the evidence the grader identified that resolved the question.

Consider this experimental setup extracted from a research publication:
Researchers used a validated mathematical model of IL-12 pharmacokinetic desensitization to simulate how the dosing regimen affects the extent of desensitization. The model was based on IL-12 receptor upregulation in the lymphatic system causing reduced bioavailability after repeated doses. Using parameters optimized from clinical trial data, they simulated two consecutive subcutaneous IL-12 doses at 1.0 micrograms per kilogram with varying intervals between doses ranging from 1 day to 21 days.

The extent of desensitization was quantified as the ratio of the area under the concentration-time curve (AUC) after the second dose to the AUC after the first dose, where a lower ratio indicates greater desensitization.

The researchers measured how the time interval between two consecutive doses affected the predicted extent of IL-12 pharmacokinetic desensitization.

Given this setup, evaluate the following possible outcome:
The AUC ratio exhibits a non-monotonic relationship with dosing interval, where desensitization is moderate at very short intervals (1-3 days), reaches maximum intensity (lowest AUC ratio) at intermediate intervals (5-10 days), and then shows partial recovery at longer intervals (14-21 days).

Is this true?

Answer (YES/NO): NO